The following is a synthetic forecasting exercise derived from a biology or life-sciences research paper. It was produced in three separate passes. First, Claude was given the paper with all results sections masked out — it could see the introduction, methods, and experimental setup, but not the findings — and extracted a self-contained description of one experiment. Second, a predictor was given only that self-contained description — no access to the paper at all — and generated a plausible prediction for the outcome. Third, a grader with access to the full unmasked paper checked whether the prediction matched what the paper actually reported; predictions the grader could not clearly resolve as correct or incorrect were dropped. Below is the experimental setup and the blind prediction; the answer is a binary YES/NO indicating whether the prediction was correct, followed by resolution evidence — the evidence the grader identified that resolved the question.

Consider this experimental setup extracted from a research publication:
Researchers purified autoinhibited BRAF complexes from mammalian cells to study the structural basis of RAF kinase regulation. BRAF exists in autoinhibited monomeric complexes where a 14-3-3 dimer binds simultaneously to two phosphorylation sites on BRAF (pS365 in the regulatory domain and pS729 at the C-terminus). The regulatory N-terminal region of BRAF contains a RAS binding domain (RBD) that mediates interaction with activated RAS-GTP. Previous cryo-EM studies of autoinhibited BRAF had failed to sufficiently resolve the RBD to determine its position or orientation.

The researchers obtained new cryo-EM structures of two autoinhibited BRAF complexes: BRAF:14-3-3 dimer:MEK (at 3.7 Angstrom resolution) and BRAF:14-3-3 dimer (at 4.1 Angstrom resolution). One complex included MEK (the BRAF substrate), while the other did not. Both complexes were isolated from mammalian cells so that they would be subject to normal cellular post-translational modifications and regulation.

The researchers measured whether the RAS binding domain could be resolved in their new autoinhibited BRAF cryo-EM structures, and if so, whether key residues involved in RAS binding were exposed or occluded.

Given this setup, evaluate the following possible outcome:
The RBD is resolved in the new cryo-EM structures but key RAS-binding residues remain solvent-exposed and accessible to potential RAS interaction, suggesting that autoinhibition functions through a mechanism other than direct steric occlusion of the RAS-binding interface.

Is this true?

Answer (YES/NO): YES